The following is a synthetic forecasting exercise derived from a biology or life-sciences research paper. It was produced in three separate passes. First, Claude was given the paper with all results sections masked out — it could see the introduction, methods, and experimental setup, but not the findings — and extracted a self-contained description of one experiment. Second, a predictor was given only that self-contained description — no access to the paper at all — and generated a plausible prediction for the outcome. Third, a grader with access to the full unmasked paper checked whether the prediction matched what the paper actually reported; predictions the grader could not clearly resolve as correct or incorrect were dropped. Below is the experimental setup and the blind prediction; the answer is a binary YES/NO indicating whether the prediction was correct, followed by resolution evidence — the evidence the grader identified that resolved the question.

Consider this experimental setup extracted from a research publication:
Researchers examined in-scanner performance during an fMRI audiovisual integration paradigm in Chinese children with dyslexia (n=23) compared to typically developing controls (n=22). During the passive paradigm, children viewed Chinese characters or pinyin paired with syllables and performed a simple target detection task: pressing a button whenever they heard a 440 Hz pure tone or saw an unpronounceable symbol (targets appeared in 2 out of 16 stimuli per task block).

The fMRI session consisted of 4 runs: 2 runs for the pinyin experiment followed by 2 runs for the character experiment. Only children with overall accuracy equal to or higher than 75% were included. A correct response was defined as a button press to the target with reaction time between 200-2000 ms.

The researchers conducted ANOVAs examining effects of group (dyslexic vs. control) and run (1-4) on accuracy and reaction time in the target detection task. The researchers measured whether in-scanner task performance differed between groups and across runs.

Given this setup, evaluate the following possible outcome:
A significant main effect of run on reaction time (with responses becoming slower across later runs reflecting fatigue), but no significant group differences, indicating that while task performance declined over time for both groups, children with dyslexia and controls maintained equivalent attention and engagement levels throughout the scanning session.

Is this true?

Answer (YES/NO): NO